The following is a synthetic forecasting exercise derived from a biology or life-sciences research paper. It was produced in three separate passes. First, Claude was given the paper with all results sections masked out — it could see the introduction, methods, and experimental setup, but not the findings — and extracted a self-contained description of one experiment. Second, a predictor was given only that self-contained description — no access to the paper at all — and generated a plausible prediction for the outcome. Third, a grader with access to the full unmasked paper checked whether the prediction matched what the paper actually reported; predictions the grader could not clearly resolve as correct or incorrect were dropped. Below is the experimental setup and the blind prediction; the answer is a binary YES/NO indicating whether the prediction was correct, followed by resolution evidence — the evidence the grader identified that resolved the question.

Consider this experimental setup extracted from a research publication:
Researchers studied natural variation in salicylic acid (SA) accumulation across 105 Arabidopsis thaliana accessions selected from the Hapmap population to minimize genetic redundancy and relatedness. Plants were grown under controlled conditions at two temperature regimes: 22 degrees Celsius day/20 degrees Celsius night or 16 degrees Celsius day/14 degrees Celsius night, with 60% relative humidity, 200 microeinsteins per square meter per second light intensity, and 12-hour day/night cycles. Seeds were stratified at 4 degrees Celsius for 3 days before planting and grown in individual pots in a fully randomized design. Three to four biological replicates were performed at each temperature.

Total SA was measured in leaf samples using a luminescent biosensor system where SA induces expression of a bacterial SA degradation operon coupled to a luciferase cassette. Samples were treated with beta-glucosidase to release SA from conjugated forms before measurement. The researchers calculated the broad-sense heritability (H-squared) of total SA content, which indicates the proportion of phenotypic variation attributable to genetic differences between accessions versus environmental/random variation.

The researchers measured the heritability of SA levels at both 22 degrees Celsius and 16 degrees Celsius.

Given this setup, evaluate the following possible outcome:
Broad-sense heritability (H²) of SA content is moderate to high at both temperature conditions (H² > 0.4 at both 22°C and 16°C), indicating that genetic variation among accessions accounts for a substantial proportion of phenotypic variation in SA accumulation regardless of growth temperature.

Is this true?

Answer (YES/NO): YES